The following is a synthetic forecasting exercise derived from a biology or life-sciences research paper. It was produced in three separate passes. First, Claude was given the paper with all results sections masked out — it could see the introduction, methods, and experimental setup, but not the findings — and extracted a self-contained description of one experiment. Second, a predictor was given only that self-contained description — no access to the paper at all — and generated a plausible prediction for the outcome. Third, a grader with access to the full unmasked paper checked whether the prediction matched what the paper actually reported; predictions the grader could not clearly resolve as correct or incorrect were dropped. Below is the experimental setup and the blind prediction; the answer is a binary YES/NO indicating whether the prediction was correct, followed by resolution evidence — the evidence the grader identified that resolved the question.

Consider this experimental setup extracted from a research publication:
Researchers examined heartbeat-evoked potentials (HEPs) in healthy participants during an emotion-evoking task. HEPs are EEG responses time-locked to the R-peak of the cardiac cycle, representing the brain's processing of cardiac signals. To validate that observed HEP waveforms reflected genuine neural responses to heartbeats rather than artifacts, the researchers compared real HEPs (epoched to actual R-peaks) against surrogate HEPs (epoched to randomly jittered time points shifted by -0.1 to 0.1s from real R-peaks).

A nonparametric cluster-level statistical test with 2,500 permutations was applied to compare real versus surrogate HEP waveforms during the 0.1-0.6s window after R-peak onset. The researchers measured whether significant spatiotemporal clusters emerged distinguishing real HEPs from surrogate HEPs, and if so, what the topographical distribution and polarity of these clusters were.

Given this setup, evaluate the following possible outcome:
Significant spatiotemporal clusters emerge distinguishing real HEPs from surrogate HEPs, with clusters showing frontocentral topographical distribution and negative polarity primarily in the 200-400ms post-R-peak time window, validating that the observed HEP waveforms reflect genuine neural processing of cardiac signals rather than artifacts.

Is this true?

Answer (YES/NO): NO